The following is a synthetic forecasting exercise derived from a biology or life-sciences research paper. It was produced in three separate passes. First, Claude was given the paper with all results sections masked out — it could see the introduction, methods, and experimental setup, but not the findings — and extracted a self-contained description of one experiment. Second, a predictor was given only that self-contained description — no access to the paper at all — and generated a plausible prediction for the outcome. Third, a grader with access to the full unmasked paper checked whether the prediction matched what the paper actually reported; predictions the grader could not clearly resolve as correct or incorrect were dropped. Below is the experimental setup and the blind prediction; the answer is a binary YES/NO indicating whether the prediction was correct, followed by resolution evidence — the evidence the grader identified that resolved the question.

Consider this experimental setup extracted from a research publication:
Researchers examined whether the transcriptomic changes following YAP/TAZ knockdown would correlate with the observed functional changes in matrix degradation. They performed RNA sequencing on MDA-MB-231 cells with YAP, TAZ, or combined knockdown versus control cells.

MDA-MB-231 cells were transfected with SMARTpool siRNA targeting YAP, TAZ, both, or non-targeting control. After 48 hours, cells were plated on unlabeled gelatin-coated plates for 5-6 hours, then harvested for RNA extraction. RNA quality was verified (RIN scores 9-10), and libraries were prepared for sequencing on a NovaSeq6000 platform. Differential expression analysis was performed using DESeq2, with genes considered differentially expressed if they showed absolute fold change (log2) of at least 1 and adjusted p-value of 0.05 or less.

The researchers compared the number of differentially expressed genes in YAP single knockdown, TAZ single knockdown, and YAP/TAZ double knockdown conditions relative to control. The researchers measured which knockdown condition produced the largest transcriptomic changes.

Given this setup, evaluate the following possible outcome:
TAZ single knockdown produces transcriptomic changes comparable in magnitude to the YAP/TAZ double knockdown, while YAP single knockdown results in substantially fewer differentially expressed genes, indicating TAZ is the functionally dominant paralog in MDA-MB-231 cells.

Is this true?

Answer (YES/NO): NO